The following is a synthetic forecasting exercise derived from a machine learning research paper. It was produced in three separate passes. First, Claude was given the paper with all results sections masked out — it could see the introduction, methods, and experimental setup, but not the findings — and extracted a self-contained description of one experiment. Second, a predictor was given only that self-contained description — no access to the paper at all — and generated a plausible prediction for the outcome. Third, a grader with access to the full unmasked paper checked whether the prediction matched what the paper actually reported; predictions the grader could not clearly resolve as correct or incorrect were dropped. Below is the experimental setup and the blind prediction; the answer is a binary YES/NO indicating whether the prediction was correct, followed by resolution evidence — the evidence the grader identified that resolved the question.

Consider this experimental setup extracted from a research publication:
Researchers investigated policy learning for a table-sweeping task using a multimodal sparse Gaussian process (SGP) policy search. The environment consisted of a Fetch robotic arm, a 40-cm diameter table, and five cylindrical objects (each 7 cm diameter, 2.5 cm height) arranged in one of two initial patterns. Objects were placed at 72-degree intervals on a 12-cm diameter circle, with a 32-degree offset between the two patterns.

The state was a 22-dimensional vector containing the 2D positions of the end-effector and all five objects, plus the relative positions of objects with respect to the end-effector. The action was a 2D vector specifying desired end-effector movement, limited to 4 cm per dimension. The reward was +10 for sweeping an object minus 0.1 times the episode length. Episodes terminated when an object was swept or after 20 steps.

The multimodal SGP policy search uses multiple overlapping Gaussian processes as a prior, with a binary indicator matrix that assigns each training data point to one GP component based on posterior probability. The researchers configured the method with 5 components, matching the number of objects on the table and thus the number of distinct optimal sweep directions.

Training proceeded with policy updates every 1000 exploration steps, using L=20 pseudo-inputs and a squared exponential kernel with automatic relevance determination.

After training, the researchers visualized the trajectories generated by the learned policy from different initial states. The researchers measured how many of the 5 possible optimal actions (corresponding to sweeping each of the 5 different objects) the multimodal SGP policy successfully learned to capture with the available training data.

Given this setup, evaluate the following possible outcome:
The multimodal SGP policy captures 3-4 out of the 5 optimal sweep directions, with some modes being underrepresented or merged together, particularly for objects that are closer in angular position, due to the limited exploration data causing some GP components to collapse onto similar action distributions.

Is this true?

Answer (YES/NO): NO